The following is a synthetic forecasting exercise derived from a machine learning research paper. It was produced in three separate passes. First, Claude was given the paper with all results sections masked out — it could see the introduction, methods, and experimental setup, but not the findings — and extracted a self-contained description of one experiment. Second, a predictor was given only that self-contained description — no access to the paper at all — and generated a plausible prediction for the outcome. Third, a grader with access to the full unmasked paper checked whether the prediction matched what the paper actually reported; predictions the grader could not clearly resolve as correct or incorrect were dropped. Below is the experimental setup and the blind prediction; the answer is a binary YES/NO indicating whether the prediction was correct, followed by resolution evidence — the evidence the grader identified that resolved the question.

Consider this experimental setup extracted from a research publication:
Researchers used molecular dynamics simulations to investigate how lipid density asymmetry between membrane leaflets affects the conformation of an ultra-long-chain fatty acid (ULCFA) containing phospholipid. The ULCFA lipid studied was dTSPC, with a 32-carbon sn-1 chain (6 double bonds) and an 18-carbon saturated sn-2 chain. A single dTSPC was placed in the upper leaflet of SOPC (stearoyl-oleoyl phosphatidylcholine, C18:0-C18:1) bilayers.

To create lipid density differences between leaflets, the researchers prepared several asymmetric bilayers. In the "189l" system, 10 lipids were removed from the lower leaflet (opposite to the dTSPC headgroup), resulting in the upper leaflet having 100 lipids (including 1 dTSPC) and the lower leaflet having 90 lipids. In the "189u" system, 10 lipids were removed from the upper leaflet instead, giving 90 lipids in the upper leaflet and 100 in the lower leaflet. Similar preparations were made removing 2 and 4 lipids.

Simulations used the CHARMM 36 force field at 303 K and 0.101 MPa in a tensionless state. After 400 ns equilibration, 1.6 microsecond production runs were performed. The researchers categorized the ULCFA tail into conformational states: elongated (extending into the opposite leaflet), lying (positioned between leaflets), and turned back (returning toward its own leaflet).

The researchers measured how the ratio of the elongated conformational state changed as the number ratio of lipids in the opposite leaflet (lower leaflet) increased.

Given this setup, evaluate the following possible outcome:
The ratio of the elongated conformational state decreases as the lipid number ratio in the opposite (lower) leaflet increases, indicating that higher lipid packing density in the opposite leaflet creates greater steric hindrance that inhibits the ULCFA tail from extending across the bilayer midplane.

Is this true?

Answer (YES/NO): YES